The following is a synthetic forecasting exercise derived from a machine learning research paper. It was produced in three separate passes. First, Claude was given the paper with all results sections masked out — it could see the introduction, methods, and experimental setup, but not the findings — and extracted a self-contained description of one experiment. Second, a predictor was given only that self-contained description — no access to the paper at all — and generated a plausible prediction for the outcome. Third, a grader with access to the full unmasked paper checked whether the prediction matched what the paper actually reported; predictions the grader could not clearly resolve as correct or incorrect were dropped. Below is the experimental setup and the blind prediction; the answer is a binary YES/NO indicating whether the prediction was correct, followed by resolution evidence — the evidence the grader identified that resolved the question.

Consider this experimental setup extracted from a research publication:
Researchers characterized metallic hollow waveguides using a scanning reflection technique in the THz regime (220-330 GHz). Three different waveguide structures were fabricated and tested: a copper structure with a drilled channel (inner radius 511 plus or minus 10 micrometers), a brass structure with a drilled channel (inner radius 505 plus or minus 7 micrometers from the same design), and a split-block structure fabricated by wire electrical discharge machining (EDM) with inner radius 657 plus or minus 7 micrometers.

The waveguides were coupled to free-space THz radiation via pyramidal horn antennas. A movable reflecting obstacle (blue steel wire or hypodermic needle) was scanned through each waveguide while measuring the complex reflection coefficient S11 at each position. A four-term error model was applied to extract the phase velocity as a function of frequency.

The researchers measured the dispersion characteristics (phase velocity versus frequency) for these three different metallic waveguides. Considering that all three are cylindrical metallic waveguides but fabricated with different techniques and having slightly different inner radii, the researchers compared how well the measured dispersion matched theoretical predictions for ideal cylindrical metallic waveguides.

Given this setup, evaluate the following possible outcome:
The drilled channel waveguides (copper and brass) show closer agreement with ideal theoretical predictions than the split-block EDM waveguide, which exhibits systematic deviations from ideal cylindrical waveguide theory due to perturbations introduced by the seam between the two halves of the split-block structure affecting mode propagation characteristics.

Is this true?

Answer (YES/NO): NO